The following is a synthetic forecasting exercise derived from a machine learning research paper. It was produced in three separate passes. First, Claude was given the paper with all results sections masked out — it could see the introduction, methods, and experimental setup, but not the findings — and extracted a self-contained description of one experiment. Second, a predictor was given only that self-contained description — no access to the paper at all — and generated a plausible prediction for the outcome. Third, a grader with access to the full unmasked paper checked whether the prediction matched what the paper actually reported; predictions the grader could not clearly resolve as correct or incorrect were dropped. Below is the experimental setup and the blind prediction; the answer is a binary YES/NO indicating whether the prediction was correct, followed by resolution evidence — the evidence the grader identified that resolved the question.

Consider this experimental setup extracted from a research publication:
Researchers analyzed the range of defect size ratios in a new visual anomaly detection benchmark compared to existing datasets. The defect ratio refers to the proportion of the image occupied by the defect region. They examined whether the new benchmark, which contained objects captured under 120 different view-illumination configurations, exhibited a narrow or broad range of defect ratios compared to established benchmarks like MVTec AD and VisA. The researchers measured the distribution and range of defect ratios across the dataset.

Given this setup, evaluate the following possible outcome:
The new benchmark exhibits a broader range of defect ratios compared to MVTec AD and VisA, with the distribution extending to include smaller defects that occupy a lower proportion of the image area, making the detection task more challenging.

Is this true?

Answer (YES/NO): YES